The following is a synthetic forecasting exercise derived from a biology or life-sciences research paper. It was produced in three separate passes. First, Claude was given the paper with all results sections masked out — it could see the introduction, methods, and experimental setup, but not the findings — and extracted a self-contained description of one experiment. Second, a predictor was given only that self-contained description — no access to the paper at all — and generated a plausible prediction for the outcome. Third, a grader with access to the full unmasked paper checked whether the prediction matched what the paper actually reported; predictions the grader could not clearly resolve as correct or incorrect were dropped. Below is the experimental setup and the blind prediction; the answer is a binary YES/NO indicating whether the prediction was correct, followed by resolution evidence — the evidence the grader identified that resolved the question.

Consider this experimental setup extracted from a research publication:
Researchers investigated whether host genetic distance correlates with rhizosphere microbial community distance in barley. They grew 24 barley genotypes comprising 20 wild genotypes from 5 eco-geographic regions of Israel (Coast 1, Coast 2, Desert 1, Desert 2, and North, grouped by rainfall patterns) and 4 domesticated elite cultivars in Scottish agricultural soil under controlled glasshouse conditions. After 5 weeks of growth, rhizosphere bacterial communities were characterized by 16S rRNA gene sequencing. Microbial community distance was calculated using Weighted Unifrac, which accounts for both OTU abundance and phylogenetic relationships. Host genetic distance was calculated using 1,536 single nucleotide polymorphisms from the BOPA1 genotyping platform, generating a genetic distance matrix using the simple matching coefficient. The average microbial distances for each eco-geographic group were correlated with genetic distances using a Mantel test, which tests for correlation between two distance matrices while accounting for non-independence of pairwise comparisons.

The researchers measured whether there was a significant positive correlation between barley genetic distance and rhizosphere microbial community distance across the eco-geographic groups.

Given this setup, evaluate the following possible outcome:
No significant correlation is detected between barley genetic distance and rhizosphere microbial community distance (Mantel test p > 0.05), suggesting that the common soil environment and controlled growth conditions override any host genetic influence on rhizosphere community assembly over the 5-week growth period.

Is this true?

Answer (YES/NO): NO